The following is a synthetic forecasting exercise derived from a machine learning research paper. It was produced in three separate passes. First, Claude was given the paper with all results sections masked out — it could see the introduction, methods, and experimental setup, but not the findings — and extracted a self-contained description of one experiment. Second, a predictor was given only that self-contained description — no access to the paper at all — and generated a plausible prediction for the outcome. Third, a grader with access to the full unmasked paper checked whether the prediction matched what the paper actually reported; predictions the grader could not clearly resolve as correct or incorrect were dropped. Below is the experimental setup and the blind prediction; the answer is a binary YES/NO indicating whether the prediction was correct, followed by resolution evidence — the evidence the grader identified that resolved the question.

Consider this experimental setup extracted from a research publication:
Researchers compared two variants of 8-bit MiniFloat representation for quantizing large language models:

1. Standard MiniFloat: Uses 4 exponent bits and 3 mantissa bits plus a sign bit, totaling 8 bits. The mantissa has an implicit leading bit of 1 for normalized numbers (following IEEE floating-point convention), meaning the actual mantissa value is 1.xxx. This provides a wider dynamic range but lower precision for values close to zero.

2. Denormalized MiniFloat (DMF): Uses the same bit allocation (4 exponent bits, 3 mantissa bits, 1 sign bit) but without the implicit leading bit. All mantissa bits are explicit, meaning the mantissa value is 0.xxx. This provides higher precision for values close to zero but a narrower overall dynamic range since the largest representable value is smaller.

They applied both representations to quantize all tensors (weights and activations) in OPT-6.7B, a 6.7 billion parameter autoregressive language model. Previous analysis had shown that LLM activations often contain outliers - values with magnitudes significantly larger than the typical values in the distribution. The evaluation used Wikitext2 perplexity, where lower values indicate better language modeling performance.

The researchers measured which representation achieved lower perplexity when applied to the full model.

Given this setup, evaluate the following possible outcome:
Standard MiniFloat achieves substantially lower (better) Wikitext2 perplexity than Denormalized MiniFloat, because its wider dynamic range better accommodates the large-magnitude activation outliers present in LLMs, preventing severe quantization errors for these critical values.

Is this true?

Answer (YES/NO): NO